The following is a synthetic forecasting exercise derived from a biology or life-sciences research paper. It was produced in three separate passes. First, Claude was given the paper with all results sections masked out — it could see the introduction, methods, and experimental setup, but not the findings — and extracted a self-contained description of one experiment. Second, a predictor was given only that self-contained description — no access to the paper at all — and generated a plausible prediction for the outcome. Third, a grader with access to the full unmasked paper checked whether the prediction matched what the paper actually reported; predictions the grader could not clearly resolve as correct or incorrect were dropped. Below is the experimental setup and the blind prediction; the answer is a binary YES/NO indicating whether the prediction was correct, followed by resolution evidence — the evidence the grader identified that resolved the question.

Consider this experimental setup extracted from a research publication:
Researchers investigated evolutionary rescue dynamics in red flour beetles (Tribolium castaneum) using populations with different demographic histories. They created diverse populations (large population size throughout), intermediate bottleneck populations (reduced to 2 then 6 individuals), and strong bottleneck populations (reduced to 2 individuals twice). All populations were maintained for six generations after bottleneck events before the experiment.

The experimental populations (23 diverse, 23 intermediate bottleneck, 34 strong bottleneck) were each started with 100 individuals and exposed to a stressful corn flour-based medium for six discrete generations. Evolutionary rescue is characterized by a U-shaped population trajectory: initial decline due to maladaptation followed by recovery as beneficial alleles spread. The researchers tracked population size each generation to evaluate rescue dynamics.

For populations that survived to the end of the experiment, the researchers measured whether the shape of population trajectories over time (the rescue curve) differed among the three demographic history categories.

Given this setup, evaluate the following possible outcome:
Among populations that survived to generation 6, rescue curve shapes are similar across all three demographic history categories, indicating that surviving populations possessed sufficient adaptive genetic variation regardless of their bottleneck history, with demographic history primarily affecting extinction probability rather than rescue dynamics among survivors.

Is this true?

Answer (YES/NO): NO